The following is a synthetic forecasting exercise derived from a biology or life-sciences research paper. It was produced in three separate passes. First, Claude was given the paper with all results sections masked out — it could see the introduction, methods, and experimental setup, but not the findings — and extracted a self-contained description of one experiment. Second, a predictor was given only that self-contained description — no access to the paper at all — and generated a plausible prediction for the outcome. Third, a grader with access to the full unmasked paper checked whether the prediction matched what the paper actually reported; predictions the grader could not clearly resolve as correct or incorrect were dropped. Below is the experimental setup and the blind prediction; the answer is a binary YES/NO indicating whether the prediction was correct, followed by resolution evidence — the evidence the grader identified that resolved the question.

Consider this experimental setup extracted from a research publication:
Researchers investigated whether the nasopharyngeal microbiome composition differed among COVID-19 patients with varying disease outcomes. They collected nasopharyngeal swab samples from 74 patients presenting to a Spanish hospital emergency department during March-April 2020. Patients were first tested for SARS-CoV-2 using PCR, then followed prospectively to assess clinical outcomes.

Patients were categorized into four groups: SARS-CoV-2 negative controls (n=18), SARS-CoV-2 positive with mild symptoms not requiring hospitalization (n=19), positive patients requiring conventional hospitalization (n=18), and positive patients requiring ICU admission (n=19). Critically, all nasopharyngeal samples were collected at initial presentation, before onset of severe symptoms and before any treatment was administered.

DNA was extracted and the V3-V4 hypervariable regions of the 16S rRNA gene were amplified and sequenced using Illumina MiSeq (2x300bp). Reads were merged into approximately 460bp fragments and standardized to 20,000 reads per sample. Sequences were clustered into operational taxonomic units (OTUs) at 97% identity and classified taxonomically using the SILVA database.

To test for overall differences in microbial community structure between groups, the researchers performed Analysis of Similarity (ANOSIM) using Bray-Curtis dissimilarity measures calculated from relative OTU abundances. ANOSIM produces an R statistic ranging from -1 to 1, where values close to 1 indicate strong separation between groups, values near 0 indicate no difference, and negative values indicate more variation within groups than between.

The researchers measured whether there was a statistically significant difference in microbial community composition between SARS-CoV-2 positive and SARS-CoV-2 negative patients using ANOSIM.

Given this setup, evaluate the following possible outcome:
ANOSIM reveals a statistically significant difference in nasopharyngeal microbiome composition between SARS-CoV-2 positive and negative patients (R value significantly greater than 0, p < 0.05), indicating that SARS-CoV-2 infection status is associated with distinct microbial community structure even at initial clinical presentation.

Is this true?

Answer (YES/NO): YES